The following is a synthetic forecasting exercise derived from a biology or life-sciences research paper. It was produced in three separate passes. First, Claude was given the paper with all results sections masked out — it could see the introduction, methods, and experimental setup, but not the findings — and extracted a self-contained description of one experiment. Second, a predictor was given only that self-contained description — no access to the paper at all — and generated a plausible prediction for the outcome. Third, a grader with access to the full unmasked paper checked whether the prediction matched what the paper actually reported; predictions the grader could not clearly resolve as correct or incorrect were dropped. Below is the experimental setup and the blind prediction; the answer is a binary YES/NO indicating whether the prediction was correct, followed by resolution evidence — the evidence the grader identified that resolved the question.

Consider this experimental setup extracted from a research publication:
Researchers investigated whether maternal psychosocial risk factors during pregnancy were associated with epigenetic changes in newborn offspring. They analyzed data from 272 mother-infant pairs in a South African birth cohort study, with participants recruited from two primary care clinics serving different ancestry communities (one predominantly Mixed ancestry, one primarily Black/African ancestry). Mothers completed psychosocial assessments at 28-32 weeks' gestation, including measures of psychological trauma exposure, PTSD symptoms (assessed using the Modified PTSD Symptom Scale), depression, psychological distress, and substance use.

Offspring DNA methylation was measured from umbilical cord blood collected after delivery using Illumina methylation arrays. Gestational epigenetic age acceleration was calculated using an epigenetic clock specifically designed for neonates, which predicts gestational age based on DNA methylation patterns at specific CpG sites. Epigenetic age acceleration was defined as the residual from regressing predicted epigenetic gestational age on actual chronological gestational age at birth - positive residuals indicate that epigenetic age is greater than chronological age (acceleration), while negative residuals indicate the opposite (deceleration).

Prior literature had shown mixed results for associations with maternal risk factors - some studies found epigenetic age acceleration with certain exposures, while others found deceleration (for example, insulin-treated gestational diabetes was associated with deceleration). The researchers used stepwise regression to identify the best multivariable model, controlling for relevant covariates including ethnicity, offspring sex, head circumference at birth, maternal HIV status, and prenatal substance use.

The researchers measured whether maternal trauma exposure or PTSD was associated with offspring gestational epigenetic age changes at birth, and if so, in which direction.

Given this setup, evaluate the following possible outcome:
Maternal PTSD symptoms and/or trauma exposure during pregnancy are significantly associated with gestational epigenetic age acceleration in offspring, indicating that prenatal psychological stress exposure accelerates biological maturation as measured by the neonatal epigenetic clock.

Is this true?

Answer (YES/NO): YES